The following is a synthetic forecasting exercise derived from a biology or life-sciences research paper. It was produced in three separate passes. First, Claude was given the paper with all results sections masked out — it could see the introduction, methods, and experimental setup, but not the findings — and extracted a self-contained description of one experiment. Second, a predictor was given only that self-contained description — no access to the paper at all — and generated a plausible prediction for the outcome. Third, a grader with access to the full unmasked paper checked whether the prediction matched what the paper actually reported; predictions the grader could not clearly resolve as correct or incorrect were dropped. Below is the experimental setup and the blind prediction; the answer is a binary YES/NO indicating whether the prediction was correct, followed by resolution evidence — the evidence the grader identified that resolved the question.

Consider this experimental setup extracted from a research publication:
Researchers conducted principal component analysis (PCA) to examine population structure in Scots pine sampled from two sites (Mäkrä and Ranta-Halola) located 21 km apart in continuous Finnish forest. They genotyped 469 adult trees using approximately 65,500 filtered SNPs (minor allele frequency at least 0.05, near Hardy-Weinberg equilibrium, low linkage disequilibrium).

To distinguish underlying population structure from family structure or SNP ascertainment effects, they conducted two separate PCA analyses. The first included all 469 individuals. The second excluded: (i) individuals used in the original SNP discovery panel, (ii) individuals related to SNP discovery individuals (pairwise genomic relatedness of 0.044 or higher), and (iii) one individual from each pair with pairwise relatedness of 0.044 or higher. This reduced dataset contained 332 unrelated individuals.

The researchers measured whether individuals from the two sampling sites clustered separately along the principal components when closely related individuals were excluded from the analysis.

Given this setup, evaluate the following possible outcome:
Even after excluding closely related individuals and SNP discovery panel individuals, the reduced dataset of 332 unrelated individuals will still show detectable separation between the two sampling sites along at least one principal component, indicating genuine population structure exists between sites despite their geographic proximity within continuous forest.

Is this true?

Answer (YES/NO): NO